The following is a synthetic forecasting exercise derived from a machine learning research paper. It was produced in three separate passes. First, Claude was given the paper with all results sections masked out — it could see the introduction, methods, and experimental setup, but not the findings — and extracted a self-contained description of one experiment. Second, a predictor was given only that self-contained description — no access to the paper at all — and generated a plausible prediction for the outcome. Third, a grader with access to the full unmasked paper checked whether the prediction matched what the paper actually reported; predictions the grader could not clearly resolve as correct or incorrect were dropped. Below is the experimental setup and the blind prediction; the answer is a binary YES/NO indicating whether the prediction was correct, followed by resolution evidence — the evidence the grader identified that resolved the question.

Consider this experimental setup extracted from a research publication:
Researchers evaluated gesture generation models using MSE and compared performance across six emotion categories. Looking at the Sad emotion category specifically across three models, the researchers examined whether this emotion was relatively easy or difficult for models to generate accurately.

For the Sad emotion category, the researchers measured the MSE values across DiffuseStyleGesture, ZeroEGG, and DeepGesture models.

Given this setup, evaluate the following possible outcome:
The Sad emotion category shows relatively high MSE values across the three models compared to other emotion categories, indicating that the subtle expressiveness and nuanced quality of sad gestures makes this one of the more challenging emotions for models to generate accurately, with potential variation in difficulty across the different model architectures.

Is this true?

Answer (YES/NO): NO